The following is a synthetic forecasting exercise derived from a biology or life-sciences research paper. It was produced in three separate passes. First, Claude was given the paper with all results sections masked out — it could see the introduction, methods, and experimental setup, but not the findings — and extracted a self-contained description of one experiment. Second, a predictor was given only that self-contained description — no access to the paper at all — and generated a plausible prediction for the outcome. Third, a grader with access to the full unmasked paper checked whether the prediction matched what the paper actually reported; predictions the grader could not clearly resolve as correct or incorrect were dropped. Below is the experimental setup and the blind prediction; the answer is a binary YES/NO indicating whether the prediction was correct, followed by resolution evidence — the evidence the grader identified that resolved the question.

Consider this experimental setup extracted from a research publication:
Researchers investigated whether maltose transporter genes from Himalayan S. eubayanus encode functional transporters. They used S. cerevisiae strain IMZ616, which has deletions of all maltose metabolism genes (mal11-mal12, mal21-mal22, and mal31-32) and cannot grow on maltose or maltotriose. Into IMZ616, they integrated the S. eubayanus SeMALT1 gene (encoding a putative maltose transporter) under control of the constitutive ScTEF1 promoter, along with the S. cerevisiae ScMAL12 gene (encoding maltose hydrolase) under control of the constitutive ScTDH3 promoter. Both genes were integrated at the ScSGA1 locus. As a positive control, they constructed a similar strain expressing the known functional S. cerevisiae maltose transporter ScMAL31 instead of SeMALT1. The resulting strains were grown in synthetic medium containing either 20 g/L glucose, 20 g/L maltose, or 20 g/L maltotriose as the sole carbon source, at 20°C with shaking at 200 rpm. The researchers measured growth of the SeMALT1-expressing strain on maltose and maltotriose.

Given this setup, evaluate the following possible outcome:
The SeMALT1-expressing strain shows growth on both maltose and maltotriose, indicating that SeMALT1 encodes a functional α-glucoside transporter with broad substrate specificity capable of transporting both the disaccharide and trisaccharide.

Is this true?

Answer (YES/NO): NO